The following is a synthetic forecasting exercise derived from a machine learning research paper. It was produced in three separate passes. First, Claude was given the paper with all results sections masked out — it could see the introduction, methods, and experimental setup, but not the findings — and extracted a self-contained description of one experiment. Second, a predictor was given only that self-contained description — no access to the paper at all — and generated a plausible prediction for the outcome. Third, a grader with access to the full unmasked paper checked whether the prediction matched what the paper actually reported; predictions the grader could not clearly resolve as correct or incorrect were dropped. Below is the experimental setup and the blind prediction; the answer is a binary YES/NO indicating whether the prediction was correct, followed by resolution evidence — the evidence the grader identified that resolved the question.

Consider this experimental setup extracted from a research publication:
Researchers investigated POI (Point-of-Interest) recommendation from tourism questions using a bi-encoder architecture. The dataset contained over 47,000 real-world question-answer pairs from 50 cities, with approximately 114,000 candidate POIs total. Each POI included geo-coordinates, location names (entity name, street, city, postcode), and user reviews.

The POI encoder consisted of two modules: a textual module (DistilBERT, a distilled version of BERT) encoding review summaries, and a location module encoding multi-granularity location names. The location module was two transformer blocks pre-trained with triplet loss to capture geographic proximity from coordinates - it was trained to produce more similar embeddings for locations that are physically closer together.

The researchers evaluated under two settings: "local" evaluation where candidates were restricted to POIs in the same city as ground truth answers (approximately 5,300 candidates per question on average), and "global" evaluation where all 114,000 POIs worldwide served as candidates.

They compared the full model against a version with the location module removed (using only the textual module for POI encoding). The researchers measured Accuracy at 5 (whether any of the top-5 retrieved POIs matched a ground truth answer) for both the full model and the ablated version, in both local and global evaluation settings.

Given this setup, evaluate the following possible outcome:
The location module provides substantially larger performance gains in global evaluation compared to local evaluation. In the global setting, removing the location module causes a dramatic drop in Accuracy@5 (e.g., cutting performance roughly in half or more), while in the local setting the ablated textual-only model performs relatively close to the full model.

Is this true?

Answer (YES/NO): NO